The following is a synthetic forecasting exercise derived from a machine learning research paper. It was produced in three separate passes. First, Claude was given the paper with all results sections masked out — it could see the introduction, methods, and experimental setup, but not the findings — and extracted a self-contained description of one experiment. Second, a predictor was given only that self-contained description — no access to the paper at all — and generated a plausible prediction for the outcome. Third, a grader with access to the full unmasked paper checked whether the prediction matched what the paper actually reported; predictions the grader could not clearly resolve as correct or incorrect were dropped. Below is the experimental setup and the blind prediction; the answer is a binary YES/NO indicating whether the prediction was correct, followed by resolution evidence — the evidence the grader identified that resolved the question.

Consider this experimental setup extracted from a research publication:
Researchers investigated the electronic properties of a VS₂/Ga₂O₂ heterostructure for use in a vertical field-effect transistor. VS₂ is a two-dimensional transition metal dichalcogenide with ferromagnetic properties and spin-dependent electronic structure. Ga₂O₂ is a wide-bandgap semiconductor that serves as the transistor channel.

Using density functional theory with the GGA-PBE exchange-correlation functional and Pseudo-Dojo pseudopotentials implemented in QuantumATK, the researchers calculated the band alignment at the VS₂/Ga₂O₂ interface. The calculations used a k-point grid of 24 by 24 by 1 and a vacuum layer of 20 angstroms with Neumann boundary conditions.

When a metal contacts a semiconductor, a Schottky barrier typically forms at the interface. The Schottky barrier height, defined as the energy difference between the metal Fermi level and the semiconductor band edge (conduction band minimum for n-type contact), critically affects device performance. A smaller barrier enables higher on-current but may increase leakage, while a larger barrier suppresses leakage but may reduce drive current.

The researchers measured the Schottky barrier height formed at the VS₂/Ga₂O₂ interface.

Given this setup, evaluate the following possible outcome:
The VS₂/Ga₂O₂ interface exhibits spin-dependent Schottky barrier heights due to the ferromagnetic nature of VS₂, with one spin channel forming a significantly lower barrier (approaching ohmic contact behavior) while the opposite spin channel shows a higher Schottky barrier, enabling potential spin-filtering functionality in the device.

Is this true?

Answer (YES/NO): NO